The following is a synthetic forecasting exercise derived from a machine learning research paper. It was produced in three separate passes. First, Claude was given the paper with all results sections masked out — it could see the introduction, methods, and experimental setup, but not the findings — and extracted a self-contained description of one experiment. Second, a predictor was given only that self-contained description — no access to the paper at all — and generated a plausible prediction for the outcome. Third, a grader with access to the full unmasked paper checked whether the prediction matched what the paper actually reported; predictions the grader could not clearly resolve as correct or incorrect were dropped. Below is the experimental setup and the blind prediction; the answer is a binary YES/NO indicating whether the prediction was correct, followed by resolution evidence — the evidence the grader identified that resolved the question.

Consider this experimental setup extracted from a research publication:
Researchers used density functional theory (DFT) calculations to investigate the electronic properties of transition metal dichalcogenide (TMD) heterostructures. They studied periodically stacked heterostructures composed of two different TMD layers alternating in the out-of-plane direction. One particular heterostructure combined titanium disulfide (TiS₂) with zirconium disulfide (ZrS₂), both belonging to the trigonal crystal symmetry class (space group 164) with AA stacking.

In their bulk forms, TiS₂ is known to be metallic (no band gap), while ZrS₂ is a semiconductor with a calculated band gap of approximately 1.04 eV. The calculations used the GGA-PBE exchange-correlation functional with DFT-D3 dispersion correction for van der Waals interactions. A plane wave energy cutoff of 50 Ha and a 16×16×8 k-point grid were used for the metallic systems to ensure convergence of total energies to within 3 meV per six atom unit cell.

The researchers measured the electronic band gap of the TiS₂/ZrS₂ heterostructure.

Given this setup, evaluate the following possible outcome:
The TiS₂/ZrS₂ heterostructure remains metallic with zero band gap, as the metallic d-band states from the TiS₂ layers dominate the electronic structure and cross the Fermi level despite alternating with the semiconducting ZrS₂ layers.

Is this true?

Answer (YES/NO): NO